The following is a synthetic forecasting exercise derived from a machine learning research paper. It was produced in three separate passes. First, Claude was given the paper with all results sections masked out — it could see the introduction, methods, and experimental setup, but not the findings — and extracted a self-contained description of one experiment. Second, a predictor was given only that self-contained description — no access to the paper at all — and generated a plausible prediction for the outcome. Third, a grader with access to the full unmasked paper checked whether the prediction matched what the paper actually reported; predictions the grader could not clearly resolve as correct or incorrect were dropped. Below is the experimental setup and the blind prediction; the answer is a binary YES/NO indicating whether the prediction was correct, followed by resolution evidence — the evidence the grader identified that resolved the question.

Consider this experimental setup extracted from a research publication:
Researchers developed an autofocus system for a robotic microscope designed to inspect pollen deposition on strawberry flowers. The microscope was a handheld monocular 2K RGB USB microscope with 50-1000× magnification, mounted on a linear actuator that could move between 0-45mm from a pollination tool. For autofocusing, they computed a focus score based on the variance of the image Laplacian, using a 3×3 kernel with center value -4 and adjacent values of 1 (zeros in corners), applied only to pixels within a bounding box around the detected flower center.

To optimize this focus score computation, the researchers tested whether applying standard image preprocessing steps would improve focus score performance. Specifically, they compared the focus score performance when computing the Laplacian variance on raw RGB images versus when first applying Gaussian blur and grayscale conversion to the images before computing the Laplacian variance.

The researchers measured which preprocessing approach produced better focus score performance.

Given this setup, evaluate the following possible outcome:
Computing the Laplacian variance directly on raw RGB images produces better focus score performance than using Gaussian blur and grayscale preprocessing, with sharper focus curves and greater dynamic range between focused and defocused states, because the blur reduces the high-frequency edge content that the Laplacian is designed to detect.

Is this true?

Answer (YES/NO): YES